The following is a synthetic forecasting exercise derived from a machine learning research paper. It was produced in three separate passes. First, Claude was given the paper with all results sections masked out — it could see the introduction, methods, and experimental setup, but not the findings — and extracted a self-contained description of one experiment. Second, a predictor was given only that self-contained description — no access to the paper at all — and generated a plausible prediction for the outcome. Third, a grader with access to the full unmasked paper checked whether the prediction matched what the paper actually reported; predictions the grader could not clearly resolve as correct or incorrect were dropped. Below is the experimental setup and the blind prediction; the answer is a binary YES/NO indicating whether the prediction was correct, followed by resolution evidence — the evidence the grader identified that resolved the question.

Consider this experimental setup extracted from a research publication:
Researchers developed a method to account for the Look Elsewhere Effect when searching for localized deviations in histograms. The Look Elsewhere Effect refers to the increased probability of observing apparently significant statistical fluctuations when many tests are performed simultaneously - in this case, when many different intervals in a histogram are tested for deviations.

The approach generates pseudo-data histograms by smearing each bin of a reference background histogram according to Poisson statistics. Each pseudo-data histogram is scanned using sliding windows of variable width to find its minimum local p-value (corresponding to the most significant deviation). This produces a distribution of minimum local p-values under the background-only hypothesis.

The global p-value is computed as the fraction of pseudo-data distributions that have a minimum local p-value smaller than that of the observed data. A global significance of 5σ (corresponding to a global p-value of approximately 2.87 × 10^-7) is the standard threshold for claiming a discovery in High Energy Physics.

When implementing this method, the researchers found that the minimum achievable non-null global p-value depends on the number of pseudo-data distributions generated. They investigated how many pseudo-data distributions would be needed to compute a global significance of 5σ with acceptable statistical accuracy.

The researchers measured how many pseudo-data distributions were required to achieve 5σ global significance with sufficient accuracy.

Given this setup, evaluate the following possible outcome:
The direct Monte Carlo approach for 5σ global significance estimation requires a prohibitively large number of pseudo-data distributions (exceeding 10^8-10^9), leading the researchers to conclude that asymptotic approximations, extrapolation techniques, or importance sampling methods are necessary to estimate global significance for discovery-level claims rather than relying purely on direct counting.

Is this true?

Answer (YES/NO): NO